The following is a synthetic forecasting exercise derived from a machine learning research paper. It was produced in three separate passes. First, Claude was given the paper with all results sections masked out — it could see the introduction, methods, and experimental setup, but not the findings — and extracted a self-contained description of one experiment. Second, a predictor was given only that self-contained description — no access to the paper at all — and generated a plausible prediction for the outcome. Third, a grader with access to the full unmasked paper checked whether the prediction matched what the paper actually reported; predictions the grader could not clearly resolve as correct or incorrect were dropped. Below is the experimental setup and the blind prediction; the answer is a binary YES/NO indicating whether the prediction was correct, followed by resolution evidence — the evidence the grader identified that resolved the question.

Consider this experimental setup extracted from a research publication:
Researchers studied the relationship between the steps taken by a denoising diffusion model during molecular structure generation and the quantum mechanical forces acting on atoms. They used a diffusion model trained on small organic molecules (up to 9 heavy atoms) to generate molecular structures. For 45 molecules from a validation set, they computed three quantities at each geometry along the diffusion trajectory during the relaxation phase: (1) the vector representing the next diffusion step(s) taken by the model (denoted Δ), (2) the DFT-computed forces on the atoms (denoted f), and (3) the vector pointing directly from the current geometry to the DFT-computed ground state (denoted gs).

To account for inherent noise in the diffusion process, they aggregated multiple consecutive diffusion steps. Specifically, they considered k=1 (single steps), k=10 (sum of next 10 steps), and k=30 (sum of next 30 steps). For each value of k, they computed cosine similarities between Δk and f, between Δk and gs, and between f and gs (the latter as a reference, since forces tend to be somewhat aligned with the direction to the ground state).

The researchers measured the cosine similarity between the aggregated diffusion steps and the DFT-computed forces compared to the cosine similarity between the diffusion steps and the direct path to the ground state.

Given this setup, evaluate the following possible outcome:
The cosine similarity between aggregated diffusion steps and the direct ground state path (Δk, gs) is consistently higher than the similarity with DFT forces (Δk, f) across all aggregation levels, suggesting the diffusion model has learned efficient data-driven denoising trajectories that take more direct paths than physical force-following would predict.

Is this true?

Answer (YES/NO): YES